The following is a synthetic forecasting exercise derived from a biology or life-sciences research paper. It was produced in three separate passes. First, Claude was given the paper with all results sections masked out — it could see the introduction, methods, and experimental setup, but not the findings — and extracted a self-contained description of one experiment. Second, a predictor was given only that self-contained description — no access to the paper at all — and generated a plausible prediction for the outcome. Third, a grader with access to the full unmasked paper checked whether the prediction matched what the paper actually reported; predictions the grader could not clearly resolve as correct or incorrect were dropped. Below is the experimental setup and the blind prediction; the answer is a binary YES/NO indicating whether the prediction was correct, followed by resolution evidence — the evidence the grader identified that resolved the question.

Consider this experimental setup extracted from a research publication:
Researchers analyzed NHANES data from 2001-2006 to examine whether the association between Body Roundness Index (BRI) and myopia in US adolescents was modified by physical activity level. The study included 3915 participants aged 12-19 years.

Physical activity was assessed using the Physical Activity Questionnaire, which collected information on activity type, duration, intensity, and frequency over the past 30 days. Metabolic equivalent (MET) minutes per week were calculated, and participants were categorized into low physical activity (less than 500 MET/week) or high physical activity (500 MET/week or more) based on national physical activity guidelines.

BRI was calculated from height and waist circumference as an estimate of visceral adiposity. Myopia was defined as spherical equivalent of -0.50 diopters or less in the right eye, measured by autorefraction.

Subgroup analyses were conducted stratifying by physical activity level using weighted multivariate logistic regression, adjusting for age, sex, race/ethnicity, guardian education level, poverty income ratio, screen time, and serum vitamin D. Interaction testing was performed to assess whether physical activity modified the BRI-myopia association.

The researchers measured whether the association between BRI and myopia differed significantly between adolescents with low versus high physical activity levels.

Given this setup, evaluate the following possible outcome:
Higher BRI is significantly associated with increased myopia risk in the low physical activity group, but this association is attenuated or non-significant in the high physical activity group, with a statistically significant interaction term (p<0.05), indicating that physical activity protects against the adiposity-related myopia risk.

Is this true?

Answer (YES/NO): NO